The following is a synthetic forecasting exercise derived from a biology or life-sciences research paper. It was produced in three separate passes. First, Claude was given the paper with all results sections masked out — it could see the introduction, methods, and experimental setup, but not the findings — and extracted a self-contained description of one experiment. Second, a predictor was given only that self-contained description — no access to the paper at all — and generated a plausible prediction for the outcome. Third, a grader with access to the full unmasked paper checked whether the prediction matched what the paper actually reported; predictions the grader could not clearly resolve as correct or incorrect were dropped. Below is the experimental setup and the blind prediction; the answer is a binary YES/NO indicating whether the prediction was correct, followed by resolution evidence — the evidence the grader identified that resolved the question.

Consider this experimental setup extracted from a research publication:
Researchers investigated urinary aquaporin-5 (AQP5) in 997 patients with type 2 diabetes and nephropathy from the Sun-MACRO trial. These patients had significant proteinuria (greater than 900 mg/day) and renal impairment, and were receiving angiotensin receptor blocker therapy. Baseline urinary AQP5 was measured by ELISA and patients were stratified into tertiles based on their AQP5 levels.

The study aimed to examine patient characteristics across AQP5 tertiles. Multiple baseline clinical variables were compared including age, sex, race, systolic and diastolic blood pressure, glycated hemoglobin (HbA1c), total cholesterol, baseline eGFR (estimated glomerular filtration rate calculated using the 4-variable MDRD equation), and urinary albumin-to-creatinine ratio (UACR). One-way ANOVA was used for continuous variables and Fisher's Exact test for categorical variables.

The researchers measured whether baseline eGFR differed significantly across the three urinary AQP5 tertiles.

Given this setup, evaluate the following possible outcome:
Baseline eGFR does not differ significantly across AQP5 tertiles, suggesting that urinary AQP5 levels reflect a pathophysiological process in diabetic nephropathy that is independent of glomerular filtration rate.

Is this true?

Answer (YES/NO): NO